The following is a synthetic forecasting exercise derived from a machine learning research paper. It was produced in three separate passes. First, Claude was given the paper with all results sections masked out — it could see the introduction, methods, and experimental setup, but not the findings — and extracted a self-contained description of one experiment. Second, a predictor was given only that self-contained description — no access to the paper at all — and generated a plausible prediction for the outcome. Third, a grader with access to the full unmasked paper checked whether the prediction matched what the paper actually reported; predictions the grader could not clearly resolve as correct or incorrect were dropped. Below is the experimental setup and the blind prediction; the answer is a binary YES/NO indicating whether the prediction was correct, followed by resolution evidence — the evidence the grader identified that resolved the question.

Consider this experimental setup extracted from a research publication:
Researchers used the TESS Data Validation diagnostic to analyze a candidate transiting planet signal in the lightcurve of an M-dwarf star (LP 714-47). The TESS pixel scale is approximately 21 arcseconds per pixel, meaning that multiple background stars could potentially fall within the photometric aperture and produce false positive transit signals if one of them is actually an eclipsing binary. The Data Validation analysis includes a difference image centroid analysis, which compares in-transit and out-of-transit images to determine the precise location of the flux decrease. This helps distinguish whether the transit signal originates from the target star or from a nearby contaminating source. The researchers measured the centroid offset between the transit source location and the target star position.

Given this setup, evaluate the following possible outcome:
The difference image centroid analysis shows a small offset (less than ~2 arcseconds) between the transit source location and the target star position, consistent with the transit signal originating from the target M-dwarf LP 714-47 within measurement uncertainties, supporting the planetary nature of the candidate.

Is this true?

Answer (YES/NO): YES